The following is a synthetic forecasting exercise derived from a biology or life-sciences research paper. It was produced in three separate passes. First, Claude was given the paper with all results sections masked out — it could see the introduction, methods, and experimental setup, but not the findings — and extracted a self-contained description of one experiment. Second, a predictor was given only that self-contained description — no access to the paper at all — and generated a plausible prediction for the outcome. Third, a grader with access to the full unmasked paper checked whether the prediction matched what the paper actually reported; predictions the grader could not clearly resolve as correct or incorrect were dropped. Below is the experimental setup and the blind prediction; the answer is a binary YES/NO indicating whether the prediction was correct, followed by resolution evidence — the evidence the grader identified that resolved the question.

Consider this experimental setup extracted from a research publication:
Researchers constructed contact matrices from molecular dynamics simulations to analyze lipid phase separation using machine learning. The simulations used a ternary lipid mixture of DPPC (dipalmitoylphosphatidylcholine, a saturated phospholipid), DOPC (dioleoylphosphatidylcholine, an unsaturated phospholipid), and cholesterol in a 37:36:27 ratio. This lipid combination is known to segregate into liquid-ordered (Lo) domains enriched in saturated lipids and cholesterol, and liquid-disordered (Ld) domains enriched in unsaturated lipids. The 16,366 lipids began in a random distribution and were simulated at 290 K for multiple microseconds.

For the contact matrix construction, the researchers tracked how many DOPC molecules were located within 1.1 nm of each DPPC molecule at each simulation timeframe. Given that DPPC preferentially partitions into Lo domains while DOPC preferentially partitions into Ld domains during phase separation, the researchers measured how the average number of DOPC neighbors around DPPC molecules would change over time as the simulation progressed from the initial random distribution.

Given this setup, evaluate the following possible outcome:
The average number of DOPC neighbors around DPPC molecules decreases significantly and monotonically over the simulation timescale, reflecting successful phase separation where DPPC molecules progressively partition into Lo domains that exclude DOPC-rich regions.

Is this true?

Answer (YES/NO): YES